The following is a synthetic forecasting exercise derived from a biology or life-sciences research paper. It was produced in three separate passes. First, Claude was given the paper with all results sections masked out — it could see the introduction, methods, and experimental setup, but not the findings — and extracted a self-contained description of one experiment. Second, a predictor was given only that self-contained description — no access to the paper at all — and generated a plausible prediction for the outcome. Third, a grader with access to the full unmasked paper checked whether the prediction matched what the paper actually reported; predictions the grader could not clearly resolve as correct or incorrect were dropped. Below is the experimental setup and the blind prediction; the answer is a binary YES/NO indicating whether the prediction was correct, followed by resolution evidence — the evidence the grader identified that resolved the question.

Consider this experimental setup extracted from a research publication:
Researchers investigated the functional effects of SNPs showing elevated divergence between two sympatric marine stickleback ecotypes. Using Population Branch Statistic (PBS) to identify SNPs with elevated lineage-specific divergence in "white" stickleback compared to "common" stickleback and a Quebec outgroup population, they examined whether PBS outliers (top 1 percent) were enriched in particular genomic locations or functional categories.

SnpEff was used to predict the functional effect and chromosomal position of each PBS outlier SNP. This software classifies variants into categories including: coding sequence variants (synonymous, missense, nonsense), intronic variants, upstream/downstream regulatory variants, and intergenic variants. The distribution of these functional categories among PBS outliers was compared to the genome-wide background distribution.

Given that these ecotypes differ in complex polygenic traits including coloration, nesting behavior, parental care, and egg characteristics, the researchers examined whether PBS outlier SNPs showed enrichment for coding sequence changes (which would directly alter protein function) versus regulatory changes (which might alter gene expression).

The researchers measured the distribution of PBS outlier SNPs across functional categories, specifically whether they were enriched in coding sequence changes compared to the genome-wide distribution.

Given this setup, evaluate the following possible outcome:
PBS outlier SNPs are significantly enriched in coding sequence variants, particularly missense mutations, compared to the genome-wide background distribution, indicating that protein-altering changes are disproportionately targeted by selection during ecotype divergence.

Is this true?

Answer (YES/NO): NO